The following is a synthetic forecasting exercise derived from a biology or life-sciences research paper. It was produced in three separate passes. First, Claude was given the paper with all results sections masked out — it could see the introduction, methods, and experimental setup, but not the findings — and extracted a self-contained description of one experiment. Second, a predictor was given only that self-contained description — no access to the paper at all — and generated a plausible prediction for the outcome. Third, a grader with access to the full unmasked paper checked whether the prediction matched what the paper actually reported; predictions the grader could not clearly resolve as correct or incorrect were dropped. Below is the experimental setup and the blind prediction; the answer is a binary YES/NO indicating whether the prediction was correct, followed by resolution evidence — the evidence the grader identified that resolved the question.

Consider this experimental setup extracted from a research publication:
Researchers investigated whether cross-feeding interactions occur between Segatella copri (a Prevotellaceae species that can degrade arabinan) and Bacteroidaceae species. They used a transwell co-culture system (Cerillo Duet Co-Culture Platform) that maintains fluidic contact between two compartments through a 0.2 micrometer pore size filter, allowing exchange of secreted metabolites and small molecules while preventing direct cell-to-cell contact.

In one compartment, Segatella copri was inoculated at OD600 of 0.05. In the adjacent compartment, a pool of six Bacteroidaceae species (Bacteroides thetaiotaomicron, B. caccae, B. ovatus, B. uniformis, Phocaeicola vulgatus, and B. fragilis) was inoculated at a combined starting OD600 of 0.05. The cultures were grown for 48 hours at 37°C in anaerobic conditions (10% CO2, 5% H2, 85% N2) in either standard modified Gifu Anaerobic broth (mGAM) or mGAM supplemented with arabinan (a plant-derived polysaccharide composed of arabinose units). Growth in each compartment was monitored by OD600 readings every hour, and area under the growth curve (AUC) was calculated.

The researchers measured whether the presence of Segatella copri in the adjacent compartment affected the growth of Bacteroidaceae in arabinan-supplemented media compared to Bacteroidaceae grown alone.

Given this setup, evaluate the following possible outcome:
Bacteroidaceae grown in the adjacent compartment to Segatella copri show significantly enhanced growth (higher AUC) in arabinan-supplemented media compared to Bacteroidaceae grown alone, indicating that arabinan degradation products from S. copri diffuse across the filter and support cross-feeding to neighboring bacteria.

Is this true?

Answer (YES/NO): NO